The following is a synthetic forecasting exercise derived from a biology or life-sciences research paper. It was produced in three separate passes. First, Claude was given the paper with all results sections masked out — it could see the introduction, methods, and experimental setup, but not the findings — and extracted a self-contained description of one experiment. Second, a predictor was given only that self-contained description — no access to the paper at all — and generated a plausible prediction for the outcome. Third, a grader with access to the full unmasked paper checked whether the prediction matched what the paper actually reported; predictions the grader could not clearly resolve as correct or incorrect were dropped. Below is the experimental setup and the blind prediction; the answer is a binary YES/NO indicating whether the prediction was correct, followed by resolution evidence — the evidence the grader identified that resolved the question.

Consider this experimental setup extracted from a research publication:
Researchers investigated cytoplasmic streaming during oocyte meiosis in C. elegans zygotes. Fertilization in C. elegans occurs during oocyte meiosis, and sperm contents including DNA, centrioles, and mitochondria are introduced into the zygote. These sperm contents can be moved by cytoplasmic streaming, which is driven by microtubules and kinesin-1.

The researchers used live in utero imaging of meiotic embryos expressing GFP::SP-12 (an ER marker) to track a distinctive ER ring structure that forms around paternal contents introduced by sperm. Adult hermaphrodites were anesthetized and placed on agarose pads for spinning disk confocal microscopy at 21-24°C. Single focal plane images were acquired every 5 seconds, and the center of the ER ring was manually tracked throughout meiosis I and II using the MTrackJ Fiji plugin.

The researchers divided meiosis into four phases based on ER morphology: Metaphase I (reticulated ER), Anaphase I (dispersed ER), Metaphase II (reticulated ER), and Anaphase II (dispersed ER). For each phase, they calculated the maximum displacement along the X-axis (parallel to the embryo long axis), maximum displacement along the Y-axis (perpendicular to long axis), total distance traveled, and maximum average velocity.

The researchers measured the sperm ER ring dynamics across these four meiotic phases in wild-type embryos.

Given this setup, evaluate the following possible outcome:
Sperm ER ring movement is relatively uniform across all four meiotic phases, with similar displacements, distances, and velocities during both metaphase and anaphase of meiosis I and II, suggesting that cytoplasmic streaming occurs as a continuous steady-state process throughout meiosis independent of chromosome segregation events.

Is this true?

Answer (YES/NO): NO